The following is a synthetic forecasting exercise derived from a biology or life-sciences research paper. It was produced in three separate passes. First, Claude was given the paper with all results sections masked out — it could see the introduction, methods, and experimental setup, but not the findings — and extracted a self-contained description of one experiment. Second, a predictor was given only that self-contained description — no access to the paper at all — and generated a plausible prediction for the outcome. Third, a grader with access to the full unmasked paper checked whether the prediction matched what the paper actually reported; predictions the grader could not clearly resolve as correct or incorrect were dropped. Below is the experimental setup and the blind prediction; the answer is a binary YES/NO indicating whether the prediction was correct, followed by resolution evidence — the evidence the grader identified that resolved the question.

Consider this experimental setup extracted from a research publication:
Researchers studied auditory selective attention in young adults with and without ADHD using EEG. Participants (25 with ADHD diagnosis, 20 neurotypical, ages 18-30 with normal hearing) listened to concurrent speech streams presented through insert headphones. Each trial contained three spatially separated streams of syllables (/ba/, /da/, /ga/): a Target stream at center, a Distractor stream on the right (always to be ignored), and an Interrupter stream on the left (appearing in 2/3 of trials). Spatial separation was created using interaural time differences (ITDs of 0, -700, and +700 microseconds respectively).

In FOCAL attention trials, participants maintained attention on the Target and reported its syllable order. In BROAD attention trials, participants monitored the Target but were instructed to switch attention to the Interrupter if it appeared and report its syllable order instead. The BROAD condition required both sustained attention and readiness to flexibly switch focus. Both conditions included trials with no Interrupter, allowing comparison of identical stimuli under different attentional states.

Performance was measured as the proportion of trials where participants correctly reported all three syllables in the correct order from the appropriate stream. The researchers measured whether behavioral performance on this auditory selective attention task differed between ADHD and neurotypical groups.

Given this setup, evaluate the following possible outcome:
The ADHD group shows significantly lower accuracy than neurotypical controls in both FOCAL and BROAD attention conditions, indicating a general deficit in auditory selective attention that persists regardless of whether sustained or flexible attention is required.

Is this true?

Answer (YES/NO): NO